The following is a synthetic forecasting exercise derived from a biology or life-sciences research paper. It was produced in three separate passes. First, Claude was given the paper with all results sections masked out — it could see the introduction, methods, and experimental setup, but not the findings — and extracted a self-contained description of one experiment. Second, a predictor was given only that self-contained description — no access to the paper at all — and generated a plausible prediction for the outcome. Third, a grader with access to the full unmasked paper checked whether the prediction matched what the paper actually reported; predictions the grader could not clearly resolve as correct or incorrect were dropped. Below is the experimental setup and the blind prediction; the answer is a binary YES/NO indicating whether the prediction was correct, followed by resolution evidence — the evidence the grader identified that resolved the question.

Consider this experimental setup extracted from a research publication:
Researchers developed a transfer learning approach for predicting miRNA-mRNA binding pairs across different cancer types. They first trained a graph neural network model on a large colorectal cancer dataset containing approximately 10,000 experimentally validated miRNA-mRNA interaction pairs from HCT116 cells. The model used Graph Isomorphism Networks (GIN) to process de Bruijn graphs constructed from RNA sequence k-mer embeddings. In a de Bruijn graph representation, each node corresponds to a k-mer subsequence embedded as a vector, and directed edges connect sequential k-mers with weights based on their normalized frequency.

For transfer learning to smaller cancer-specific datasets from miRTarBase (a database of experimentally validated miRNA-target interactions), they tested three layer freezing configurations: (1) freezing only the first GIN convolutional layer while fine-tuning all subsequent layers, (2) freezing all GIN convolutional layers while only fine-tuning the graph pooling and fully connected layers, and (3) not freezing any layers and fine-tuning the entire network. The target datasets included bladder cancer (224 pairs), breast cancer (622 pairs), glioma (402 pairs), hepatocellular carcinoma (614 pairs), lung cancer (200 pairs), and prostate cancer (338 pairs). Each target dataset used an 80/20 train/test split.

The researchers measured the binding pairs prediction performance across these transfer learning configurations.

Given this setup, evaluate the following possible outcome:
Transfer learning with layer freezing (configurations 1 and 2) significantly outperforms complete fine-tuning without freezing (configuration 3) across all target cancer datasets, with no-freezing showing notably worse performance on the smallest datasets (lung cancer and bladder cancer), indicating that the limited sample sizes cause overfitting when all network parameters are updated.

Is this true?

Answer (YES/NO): NO